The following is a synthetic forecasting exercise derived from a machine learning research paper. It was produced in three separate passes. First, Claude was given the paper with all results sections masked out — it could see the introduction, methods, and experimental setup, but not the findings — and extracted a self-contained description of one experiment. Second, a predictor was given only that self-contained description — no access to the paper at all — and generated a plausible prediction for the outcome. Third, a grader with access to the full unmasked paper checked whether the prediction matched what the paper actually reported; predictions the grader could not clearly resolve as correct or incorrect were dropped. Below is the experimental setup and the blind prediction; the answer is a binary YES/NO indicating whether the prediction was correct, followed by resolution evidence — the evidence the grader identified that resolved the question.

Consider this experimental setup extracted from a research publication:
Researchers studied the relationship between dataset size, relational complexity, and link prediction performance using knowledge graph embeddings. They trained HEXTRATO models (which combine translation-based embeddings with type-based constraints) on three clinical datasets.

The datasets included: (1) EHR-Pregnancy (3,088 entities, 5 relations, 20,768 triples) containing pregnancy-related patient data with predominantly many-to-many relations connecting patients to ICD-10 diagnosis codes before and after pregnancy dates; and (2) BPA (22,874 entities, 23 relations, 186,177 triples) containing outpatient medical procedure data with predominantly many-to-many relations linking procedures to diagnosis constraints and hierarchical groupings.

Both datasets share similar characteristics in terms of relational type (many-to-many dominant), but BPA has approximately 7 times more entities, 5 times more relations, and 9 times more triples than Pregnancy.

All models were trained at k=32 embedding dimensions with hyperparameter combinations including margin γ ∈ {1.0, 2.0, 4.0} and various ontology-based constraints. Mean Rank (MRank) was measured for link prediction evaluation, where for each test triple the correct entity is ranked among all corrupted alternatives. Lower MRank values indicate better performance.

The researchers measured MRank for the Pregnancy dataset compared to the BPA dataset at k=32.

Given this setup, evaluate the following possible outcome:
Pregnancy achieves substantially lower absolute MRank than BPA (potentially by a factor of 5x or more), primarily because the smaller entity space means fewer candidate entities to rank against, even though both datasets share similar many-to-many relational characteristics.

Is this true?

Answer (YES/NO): NO